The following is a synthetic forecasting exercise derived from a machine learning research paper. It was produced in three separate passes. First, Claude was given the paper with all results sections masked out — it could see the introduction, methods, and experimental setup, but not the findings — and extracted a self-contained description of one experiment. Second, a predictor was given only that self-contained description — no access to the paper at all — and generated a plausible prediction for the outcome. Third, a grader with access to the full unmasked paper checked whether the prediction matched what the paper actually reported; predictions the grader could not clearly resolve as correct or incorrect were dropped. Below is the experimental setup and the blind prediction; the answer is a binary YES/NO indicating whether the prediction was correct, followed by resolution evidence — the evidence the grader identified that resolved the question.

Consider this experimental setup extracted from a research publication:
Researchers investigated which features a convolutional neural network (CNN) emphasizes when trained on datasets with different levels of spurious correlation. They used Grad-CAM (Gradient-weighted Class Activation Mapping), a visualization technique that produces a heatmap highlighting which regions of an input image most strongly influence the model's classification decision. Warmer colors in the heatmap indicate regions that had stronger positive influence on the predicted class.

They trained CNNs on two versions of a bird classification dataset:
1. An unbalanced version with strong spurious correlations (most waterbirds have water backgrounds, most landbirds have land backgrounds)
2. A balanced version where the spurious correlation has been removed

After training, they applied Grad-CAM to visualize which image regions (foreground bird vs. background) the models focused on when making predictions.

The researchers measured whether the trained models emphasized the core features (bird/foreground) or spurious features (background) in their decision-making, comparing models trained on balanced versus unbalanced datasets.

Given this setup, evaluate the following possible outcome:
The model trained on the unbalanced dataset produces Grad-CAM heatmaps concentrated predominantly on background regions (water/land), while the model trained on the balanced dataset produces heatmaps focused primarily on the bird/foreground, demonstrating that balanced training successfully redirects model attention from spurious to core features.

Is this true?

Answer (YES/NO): YES